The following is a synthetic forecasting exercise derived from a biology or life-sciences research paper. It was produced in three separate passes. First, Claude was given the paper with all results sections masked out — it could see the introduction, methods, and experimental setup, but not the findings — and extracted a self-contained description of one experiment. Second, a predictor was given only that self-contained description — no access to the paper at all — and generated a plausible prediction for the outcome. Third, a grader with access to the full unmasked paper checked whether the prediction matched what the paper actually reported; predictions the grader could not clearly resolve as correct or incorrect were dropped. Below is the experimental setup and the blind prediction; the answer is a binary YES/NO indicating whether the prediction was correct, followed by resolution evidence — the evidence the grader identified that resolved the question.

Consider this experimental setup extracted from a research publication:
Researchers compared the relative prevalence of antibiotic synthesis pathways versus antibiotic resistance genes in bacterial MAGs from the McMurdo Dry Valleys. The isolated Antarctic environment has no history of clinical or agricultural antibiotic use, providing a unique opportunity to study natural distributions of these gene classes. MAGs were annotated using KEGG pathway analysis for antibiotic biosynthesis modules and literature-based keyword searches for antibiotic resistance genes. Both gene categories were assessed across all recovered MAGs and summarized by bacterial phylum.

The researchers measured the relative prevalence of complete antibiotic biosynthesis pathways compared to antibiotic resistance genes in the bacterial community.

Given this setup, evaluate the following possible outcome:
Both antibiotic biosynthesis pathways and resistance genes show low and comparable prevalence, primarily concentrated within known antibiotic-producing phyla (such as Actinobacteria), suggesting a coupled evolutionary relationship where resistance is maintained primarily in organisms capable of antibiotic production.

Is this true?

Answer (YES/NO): NO